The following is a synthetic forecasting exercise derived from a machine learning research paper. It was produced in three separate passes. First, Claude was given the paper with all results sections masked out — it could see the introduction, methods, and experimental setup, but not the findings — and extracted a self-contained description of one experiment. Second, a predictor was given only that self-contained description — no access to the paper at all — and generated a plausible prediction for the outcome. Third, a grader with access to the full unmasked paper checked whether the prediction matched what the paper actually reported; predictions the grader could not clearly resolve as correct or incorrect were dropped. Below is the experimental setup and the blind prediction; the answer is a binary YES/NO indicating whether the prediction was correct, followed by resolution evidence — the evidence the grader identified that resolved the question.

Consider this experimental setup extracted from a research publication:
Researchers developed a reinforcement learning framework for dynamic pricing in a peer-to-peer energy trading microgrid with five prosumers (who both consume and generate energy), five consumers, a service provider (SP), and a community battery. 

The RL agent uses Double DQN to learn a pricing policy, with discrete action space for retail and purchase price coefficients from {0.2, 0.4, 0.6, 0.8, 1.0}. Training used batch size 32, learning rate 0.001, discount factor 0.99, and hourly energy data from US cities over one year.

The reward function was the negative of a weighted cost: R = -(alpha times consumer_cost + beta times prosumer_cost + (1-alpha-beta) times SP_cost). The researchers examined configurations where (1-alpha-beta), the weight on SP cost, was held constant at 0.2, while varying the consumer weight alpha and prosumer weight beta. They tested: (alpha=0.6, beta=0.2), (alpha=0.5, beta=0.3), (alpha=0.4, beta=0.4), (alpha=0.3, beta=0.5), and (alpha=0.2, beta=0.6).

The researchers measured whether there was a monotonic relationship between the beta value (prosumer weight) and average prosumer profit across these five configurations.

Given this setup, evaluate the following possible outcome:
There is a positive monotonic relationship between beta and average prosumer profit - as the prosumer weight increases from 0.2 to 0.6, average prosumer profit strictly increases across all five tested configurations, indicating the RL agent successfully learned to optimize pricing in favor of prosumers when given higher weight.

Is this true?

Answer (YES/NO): NO